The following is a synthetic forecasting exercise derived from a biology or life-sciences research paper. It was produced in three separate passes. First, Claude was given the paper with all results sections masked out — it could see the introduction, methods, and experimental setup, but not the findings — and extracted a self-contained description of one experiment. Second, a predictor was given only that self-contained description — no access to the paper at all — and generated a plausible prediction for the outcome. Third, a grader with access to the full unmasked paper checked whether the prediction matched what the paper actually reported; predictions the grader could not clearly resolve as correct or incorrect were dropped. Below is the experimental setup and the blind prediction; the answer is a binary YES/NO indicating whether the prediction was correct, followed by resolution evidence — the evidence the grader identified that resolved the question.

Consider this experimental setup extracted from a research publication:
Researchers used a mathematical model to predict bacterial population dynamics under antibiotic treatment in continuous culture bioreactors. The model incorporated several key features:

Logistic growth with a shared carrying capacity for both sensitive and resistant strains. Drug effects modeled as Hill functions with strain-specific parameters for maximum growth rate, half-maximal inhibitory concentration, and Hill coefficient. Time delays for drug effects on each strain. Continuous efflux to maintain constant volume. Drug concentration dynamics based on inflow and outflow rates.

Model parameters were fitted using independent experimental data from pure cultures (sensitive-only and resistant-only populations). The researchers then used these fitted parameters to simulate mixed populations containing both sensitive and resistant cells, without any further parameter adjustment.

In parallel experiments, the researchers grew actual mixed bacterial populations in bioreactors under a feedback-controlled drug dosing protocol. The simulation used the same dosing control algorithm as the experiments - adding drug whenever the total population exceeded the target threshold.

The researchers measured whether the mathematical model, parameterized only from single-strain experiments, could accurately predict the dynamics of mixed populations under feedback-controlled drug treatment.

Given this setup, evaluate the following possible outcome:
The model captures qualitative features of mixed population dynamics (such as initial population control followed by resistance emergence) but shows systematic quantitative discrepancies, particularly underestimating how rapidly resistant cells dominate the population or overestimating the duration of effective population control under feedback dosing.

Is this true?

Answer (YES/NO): NO